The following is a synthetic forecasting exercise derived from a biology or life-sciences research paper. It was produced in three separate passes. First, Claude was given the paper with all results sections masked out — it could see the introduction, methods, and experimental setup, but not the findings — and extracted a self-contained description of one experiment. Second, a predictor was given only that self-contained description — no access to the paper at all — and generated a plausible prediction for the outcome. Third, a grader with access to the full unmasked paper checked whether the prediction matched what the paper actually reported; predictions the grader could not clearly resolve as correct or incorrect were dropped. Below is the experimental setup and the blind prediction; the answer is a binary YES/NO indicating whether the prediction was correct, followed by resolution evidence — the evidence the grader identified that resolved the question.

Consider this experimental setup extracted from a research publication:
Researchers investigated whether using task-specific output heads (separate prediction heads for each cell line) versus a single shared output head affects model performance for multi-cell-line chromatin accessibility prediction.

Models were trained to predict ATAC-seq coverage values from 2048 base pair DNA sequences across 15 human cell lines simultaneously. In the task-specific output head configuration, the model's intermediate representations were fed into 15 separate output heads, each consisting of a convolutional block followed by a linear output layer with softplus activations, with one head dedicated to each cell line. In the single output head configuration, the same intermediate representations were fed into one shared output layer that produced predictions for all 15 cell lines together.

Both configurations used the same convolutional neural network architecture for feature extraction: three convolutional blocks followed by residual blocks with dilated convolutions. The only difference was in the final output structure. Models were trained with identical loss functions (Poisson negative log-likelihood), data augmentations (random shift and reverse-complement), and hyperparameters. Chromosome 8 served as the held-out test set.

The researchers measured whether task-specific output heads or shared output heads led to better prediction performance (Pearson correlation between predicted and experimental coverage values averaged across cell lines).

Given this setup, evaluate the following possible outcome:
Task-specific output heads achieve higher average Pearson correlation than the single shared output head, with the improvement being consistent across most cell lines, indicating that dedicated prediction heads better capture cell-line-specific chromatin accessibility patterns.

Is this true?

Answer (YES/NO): YES